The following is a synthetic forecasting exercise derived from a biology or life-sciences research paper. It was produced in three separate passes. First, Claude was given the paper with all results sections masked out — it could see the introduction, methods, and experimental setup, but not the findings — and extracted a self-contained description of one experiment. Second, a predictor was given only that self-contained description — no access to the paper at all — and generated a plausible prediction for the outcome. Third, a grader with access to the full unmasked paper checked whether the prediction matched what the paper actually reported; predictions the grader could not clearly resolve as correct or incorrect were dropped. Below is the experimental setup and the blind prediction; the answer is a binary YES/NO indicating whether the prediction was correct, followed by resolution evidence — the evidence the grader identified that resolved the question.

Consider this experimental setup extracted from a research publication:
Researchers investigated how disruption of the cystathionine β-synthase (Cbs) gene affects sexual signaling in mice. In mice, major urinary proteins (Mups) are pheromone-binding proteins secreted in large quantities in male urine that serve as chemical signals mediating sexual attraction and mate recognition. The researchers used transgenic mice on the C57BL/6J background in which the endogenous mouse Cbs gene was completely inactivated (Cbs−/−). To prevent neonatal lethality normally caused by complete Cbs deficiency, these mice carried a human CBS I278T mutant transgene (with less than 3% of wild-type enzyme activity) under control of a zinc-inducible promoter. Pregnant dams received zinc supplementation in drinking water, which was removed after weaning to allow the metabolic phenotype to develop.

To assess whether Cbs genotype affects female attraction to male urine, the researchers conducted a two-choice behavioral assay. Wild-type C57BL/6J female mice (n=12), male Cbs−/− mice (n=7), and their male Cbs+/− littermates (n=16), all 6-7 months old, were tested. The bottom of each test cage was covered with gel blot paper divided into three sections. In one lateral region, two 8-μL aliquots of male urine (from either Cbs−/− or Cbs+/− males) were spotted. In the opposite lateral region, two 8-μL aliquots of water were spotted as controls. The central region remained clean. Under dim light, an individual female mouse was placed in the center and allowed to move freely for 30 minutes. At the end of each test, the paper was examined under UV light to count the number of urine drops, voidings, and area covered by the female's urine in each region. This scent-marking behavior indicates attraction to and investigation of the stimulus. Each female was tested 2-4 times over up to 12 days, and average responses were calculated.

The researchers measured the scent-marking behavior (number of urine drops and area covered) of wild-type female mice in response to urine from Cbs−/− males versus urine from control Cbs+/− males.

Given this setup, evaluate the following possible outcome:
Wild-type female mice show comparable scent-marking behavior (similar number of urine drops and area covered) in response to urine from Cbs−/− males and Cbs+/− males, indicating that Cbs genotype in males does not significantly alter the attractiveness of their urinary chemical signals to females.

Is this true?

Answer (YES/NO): NO